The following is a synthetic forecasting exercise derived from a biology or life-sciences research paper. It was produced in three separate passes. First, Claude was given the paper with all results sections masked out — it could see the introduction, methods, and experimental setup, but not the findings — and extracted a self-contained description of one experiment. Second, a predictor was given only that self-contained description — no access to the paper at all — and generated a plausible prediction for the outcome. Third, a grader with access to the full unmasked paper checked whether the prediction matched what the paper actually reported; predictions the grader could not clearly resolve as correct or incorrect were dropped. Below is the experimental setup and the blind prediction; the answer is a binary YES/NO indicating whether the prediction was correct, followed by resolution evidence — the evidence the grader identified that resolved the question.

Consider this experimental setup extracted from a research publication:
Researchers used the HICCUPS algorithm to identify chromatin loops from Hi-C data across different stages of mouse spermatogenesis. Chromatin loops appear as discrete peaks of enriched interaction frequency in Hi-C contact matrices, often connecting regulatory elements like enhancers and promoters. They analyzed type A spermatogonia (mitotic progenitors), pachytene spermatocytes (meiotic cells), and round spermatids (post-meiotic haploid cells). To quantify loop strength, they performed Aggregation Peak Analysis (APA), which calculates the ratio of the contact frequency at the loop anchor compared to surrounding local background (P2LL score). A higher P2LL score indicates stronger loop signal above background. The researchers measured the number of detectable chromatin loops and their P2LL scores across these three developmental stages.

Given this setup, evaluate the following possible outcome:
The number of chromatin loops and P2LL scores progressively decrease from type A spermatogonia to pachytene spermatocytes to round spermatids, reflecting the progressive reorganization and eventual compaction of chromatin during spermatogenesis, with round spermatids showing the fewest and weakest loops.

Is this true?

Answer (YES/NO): NO